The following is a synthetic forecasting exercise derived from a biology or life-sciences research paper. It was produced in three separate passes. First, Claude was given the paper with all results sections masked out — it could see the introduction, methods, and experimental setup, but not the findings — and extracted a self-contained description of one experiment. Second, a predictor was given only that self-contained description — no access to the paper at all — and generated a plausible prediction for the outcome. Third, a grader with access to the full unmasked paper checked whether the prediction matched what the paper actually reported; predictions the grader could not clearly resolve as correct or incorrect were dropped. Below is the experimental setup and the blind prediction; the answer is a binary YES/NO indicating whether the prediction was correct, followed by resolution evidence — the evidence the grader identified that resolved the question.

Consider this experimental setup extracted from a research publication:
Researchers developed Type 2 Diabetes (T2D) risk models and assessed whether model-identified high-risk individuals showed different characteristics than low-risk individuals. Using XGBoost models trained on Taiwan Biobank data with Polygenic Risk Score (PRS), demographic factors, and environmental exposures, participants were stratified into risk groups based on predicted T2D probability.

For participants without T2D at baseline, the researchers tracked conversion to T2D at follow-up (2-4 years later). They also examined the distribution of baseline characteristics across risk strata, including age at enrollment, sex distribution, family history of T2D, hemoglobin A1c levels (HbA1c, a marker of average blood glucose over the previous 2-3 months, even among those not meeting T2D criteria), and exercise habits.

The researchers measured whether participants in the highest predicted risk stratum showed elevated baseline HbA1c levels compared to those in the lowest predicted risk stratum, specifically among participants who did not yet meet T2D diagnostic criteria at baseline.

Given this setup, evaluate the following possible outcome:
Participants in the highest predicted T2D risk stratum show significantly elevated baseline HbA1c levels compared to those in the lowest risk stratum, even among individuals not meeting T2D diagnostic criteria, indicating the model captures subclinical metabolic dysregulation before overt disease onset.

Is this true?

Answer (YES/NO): YES